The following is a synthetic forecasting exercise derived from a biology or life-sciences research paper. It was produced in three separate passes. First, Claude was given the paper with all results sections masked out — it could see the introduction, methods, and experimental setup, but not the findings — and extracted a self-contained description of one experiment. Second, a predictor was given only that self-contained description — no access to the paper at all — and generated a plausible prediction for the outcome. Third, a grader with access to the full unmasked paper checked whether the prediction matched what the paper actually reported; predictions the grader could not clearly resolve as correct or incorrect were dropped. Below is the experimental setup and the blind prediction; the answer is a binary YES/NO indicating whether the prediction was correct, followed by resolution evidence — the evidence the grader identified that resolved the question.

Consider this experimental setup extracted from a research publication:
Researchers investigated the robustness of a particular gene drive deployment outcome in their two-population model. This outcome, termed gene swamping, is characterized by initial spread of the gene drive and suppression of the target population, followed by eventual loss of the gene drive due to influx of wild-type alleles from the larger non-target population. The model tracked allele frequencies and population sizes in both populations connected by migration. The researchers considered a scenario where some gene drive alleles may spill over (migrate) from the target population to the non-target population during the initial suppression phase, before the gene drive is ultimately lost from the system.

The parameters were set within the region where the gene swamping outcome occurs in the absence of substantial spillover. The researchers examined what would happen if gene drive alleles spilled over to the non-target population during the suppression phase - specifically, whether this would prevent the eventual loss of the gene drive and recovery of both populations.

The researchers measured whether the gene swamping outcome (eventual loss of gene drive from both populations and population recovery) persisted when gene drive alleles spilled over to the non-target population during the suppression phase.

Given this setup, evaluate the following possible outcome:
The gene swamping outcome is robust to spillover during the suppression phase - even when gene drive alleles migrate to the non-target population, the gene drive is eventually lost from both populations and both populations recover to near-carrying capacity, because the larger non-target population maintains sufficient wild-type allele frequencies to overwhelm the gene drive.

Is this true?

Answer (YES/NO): YES